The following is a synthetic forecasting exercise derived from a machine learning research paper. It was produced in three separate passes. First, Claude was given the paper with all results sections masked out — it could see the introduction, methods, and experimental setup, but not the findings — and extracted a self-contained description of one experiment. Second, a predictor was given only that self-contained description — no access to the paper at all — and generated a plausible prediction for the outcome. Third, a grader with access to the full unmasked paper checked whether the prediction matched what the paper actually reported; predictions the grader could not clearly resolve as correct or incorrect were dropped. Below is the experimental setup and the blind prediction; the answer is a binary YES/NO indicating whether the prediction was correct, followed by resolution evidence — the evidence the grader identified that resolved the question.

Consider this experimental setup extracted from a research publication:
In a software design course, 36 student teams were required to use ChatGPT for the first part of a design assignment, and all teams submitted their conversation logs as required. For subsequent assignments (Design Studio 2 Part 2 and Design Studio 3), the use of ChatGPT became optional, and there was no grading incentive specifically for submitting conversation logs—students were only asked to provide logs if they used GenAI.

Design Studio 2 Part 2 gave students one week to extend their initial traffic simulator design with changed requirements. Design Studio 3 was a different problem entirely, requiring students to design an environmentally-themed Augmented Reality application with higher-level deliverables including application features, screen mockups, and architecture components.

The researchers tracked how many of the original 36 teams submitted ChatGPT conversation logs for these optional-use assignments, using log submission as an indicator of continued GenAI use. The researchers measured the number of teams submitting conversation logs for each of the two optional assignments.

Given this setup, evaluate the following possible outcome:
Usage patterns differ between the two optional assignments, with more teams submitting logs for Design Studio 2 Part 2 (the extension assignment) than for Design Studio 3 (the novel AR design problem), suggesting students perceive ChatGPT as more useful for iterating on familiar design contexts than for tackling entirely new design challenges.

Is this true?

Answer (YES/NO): NO